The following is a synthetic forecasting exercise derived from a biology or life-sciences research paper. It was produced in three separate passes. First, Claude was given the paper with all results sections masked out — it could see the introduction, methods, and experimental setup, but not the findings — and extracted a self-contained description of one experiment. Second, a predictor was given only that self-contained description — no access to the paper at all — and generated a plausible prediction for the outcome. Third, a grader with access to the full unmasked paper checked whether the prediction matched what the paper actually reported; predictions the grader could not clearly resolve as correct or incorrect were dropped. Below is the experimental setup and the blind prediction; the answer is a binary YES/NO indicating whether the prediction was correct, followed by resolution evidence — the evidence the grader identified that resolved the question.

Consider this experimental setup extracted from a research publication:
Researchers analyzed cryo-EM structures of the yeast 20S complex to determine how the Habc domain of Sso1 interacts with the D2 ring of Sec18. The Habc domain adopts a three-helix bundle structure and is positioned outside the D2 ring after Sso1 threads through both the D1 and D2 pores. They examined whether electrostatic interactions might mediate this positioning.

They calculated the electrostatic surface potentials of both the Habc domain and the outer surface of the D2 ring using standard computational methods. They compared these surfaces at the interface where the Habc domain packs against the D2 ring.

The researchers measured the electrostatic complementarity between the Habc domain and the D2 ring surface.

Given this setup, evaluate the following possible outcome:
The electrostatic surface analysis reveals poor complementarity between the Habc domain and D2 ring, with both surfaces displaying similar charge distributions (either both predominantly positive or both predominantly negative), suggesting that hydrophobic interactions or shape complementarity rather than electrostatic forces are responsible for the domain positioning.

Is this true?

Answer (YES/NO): NO